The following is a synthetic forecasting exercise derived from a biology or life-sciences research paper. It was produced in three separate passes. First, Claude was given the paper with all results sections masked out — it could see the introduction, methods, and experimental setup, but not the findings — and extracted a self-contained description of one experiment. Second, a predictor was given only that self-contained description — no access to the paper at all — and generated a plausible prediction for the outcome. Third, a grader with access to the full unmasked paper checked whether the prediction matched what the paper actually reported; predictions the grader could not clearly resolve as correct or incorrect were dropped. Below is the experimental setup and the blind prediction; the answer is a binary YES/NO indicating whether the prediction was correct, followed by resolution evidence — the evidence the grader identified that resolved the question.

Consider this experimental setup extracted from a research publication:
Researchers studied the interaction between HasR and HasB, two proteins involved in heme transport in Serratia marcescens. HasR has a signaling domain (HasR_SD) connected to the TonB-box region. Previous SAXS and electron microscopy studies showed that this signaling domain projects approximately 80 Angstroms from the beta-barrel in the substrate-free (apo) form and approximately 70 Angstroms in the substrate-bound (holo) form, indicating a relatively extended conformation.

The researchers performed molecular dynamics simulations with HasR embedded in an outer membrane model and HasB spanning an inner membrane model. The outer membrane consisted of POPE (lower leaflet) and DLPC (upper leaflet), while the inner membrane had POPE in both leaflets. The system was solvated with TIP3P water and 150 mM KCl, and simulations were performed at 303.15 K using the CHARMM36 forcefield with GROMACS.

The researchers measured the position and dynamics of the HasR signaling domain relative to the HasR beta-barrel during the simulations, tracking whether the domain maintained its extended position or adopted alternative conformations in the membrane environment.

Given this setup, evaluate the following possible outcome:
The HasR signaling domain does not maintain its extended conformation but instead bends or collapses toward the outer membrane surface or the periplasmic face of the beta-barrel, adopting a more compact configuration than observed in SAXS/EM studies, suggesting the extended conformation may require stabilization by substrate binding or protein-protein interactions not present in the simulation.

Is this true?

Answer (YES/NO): NO